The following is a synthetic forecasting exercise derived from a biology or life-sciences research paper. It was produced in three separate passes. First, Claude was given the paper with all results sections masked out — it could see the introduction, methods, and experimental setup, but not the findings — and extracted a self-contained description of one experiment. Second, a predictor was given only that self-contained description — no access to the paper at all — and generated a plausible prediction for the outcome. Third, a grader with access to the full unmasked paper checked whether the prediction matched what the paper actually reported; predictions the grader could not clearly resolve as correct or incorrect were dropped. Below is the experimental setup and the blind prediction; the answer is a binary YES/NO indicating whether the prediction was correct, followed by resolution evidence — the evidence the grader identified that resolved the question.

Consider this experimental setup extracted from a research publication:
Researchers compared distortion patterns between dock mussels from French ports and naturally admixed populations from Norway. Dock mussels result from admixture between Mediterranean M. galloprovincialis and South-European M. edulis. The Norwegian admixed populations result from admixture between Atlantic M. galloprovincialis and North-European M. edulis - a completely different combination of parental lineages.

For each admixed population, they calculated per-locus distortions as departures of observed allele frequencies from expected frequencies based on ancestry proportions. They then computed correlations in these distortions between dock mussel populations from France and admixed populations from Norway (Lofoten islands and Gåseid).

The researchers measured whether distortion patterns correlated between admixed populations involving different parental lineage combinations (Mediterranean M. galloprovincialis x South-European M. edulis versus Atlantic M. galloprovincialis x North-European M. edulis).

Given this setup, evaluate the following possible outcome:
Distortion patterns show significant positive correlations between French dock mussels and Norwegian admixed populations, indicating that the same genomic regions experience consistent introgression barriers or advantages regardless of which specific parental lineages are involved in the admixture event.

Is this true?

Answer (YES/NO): NO